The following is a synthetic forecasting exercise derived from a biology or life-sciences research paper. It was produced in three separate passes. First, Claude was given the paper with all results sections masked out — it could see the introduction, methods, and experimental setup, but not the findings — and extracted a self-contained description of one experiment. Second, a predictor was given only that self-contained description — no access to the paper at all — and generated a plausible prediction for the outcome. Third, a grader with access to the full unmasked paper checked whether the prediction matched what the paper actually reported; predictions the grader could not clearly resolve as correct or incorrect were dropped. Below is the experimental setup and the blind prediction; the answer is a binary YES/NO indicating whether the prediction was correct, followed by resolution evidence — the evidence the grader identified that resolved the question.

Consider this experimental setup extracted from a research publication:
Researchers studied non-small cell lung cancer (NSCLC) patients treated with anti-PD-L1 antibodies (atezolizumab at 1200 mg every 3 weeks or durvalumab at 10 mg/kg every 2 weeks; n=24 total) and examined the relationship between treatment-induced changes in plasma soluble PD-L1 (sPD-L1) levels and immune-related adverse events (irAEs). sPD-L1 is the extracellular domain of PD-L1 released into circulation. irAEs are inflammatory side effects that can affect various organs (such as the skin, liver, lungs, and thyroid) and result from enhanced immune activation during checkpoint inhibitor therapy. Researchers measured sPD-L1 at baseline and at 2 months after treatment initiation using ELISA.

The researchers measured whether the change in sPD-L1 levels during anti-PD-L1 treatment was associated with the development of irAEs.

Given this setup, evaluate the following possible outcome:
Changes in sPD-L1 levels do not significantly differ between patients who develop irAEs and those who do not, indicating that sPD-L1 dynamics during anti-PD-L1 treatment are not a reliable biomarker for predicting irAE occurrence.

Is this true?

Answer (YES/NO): NO